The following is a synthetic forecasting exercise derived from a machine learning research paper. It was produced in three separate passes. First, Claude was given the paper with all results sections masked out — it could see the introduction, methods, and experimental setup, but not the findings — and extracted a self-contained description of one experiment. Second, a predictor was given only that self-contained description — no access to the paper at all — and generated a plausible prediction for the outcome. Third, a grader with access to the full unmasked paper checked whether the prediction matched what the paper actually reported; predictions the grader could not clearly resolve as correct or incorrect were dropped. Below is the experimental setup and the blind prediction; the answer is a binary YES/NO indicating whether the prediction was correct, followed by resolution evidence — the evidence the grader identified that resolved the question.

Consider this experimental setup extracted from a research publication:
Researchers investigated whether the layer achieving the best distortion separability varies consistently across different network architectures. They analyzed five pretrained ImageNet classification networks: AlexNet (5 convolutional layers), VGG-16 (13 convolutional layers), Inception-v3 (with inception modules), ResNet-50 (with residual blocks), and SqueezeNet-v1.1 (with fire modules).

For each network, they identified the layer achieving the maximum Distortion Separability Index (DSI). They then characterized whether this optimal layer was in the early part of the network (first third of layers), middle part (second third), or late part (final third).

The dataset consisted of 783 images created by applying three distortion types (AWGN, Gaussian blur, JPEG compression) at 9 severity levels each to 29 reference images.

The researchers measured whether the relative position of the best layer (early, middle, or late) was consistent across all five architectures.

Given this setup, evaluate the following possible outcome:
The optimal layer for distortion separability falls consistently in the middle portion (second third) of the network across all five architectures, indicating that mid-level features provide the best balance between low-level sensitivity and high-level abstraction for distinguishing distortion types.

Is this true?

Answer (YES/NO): YES